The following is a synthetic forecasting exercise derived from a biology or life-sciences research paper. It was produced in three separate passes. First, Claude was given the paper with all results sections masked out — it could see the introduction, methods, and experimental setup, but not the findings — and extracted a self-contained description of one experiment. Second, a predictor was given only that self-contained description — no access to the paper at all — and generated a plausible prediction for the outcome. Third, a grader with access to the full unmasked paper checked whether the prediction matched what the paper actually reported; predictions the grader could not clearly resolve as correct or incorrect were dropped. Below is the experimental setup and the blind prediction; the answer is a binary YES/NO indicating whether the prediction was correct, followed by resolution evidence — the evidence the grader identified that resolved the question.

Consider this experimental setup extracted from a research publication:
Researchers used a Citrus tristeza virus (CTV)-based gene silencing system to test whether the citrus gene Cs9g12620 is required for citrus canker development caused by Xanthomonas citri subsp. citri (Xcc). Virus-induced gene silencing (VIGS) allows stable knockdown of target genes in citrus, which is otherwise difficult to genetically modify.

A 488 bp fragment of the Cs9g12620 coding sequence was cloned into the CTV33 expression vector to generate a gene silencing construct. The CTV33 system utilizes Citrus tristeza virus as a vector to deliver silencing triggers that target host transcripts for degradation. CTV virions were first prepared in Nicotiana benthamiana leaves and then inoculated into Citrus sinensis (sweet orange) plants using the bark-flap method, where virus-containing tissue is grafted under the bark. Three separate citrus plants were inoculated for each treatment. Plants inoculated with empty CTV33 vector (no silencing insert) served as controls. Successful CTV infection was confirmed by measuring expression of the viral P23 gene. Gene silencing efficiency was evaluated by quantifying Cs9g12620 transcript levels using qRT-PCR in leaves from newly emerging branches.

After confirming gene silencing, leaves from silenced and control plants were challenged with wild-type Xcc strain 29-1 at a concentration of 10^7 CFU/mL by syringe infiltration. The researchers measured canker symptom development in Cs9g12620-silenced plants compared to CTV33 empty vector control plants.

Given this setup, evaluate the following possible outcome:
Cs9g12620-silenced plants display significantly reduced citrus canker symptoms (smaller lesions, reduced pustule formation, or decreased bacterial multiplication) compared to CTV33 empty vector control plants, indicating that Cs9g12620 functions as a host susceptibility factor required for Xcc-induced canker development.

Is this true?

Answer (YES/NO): YES